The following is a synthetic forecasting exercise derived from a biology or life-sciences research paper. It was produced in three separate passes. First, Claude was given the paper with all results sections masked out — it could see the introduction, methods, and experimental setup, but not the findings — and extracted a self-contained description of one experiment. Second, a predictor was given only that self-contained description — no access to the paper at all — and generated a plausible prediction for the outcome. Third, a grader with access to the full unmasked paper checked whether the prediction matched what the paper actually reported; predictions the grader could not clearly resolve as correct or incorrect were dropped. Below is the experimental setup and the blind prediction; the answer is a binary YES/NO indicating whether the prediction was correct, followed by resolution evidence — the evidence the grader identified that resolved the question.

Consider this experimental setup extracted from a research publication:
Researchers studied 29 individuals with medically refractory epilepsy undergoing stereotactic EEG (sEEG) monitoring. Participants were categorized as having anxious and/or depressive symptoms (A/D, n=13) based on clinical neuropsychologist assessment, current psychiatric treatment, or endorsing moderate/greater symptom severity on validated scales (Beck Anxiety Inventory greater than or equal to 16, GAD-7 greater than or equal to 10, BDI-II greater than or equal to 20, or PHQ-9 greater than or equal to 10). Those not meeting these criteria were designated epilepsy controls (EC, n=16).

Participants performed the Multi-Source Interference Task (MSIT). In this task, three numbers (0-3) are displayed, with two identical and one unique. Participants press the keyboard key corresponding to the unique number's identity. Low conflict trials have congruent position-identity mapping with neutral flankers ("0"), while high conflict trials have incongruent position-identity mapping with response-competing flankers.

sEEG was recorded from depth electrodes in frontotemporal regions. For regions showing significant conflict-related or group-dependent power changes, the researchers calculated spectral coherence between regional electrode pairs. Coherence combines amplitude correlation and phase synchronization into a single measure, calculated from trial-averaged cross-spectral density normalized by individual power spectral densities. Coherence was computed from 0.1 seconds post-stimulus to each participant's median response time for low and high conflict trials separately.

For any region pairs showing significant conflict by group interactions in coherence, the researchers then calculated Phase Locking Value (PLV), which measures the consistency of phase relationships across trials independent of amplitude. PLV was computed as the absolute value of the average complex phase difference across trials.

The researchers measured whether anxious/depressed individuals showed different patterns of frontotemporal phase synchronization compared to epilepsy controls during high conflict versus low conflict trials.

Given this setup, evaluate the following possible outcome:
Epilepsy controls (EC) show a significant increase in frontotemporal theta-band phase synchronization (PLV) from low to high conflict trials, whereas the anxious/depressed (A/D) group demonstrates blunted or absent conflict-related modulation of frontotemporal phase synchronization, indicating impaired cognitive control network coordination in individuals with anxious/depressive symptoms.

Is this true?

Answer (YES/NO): NO